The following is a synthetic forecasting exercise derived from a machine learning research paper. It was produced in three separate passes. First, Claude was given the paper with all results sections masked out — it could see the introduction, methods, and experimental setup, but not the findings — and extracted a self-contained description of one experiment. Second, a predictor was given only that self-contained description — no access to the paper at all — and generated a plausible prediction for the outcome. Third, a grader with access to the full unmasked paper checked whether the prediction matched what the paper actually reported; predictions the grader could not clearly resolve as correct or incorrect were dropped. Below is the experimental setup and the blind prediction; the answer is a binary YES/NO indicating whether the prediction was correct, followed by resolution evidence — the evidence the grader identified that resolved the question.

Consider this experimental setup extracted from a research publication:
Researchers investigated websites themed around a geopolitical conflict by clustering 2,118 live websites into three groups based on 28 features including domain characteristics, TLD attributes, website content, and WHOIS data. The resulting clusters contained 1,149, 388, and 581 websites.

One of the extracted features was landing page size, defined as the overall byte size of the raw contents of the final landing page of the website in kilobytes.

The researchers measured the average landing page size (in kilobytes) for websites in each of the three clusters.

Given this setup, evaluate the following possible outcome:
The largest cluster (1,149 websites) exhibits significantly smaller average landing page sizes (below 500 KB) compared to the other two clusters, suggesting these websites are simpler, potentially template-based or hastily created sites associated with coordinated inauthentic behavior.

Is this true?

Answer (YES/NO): NO